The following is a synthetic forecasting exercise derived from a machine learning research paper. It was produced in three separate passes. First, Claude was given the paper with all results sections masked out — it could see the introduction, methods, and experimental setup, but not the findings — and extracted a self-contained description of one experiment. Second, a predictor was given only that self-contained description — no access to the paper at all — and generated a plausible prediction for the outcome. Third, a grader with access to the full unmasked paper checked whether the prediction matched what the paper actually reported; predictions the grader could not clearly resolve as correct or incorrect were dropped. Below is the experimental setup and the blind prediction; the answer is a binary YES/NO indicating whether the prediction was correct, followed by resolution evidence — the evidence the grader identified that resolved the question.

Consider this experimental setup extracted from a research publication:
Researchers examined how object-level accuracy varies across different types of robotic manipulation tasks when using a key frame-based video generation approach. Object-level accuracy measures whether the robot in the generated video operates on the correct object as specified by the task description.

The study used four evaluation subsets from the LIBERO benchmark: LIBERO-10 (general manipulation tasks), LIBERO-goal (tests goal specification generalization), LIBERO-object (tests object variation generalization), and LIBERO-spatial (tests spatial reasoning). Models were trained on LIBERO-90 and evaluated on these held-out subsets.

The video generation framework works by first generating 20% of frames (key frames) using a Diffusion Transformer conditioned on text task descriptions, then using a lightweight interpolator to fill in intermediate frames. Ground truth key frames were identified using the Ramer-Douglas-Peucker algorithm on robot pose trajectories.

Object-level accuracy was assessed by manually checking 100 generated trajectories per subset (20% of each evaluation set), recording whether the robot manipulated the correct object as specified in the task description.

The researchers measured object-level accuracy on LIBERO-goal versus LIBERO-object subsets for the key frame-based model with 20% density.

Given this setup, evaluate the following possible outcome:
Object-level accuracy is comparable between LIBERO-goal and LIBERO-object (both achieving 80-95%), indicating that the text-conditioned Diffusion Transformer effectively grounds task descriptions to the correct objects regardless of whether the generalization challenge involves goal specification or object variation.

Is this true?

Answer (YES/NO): NO